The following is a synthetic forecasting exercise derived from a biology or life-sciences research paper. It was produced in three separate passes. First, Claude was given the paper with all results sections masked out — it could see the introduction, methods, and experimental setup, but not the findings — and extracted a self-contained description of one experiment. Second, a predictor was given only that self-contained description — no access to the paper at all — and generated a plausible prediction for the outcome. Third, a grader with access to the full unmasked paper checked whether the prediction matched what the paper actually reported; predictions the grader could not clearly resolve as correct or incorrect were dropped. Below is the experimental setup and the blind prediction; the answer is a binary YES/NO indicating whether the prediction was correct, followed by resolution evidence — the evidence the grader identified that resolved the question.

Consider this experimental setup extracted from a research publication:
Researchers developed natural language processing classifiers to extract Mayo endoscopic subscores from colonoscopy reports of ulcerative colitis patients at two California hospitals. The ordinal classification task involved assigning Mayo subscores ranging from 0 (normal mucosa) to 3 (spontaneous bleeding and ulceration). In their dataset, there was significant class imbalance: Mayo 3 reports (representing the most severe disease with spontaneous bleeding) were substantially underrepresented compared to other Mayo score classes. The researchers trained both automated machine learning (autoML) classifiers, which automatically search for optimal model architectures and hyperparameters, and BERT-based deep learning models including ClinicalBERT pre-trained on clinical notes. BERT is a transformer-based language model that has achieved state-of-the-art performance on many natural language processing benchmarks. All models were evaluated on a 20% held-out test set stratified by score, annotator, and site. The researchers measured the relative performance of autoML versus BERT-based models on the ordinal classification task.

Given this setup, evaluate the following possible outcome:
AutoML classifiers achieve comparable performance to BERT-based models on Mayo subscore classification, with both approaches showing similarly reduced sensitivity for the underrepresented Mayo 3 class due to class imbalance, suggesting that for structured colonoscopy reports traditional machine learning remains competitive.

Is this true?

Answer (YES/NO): NO